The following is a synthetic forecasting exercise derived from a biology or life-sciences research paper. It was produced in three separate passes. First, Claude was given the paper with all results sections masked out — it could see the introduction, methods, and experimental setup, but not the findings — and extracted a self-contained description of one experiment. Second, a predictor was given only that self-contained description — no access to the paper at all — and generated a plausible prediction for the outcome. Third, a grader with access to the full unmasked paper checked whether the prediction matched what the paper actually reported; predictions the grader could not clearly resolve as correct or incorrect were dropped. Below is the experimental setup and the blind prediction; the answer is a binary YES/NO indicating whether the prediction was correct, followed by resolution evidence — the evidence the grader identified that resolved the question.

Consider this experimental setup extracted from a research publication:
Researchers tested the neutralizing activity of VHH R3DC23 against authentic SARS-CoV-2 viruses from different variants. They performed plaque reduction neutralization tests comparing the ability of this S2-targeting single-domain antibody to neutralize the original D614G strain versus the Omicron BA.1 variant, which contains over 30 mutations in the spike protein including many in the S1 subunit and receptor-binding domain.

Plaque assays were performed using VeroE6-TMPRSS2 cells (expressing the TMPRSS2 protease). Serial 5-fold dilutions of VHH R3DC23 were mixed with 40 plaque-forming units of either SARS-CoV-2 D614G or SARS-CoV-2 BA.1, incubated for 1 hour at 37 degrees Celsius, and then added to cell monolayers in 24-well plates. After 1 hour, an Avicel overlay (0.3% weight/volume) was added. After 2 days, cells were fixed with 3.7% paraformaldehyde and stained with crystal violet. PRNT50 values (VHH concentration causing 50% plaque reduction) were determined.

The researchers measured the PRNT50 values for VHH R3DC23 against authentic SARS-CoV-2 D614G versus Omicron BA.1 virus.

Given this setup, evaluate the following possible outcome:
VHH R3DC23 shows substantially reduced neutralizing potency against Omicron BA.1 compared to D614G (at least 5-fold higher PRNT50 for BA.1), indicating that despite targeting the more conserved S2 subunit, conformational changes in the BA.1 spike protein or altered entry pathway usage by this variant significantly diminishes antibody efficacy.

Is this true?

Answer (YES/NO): NO